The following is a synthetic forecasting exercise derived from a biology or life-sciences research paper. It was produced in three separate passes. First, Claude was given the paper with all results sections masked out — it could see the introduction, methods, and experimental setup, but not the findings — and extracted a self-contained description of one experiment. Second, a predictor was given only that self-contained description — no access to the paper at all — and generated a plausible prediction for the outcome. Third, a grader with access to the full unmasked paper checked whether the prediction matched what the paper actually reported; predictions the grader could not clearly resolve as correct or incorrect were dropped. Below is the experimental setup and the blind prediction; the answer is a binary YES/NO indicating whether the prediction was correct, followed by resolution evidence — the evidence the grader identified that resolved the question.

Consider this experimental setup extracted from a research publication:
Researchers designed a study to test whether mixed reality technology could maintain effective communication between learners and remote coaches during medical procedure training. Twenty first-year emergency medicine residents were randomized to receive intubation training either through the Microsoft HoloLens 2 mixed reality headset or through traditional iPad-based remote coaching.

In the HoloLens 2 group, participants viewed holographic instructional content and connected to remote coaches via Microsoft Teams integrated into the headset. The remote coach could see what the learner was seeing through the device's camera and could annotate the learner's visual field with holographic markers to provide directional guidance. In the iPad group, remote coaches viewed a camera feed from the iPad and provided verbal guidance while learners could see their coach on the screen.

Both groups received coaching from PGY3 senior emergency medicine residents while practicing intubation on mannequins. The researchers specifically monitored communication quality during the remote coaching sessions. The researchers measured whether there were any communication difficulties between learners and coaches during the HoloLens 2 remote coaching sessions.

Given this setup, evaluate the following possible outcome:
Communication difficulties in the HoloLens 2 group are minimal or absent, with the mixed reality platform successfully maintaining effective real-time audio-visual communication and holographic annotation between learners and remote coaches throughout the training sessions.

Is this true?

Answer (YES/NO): NO